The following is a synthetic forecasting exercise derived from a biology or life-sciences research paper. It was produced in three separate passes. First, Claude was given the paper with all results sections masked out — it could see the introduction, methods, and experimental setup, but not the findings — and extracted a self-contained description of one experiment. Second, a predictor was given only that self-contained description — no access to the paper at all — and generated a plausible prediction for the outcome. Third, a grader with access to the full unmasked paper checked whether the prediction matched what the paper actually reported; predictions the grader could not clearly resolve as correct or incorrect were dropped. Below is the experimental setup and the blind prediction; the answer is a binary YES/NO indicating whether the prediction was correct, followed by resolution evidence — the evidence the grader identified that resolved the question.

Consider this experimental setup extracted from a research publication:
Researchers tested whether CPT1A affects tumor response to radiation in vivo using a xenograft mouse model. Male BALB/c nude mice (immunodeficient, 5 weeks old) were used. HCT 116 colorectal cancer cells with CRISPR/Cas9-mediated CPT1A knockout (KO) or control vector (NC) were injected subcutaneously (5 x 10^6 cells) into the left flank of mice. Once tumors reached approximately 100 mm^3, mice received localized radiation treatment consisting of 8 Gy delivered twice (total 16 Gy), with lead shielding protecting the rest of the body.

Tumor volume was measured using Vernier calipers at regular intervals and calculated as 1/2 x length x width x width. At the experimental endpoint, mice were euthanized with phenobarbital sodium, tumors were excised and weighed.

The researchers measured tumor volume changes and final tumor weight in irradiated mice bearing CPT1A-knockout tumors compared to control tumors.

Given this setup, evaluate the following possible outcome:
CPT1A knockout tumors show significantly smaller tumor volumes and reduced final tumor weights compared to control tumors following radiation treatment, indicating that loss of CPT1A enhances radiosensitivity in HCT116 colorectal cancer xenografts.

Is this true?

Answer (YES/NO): NO